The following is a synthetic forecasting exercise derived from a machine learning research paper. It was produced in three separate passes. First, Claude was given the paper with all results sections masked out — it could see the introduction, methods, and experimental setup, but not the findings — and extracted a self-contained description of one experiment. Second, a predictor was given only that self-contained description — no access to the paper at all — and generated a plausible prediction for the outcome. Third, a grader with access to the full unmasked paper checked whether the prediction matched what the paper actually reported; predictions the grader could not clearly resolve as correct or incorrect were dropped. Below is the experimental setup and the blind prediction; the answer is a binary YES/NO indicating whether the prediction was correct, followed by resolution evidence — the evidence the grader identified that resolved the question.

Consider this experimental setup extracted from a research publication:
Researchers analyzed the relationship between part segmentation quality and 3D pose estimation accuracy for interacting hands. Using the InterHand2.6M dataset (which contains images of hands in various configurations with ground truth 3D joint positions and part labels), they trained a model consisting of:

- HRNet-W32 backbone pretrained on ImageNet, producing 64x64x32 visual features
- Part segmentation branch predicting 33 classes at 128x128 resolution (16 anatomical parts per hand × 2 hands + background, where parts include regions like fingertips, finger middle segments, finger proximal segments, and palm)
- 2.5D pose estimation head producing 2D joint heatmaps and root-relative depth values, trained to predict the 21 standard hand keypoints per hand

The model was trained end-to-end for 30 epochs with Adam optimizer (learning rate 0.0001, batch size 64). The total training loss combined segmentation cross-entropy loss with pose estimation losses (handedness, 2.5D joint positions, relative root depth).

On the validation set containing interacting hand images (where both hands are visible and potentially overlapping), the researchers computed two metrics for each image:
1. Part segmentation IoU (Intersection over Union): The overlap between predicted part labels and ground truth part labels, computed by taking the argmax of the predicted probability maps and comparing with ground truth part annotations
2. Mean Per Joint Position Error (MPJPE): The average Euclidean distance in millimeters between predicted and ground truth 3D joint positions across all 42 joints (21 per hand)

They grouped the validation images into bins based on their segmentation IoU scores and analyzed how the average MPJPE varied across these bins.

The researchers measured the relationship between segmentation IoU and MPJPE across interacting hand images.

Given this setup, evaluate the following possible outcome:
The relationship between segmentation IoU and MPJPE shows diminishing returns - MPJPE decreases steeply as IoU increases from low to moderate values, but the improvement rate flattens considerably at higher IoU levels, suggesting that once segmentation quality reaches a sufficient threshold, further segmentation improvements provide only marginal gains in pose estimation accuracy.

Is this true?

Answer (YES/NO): YES